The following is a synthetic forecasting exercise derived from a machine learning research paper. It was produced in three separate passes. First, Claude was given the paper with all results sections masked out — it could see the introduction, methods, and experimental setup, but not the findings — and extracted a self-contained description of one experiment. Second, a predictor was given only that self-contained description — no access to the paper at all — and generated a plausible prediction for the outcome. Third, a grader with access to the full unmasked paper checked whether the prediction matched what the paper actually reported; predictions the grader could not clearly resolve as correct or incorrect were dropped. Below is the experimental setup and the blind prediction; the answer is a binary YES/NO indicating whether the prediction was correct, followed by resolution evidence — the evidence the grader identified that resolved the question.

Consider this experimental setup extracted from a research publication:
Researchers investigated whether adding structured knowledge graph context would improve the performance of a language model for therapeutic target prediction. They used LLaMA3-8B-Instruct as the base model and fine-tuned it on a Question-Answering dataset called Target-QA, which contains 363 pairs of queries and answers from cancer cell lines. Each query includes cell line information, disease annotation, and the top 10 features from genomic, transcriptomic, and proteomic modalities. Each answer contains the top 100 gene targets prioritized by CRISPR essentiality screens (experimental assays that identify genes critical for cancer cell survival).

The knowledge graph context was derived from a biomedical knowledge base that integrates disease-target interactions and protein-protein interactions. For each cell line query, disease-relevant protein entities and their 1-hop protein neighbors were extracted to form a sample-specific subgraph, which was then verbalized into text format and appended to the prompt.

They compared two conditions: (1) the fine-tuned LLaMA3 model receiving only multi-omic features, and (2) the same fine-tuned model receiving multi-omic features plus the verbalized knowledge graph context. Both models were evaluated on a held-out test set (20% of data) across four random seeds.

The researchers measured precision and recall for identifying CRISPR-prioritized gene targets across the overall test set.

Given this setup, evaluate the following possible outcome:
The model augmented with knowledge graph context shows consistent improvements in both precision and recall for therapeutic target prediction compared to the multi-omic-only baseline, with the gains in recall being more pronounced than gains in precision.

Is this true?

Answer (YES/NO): NO